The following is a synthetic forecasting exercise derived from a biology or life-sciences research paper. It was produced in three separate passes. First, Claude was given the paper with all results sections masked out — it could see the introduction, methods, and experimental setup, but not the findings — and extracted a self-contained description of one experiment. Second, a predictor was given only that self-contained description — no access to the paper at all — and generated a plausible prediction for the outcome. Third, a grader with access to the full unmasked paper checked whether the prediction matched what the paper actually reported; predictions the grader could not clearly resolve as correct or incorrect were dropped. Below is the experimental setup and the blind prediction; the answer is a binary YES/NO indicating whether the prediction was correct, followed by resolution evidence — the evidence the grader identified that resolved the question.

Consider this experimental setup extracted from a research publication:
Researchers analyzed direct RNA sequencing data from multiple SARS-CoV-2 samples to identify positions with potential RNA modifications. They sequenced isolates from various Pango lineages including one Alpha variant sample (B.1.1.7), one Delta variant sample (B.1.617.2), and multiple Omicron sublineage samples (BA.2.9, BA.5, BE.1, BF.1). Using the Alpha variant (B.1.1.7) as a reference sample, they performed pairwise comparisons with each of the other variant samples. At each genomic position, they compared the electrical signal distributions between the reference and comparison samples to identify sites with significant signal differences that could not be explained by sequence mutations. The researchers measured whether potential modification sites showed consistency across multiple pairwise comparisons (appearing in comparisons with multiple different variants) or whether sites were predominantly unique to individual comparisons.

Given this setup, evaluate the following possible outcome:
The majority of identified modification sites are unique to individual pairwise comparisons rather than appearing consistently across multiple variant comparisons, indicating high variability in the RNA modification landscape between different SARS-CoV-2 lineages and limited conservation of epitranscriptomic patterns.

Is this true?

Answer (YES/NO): NO